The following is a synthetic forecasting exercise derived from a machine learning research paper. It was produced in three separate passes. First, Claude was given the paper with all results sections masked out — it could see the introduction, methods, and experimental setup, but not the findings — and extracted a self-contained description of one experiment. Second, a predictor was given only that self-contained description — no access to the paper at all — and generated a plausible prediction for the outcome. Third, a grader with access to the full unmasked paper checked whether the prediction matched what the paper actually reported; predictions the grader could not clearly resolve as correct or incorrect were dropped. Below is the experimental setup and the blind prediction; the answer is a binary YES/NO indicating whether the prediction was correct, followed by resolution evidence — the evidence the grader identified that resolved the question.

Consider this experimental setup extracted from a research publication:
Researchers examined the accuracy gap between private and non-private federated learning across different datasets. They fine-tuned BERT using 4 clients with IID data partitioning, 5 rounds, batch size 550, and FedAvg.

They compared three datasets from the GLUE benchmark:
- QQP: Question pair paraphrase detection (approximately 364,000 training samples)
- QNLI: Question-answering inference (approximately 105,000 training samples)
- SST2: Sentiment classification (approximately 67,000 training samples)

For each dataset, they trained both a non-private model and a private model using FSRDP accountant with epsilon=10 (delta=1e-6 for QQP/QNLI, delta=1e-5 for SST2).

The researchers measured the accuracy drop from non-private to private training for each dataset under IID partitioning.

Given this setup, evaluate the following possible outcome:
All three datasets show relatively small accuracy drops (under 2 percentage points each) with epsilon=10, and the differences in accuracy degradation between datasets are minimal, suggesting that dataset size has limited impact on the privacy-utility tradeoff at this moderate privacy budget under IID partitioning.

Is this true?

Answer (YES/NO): NO